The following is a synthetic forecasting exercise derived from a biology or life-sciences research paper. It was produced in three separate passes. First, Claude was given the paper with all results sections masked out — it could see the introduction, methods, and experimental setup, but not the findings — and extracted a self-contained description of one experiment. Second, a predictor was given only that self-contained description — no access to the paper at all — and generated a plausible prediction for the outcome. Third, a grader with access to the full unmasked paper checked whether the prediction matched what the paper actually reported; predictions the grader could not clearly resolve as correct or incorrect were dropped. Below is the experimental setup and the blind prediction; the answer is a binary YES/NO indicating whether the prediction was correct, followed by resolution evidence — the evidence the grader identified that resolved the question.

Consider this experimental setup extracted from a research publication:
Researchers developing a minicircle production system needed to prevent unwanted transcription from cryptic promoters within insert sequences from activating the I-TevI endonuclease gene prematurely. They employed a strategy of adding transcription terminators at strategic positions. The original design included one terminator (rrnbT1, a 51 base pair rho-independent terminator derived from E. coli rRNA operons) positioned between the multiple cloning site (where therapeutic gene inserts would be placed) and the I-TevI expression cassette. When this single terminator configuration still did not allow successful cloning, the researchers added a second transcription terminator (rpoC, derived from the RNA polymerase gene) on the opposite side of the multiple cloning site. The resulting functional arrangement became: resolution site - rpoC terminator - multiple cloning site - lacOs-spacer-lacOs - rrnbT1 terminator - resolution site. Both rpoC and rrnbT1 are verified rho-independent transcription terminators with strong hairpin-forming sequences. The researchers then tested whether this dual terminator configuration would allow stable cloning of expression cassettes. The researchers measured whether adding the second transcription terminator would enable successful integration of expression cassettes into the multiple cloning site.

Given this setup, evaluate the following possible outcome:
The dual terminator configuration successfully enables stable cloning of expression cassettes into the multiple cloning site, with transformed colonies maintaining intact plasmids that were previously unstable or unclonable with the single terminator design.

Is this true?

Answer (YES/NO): NO